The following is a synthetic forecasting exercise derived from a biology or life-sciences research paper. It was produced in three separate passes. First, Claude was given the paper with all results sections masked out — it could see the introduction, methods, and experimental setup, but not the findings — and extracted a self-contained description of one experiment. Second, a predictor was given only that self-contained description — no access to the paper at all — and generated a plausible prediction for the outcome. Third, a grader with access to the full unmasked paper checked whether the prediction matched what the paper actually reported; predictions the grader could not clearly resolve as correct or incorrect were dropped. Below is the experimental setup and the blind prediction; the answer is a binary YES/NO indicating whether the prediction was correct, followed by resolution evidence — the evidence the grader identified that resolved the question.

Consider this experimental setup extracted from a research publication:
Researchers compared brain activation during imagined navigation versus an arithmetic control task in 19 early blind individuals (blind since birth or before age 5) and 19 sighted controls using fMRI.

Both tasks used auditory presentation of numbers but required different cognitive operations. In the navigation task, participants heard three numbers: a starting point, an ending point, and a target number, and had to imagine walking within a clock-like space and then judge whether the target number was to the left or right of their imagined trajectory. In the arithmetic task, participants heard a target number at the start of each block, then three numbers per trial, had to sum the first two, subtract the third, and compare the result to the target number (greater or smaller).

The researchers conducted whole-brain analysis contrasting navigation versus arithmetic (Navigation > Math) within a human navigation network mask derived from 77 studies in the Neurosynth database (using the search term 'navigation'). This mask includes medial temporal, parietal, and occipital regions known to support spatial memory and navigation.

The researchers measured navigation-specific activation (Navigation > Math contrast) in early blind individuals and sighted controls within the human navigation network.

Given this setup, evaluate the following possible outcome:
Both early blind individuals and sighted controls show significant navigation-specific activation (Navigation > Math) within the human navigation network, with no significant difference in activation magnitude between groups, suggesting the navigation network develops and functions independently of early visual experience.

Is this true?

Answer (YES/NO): YES